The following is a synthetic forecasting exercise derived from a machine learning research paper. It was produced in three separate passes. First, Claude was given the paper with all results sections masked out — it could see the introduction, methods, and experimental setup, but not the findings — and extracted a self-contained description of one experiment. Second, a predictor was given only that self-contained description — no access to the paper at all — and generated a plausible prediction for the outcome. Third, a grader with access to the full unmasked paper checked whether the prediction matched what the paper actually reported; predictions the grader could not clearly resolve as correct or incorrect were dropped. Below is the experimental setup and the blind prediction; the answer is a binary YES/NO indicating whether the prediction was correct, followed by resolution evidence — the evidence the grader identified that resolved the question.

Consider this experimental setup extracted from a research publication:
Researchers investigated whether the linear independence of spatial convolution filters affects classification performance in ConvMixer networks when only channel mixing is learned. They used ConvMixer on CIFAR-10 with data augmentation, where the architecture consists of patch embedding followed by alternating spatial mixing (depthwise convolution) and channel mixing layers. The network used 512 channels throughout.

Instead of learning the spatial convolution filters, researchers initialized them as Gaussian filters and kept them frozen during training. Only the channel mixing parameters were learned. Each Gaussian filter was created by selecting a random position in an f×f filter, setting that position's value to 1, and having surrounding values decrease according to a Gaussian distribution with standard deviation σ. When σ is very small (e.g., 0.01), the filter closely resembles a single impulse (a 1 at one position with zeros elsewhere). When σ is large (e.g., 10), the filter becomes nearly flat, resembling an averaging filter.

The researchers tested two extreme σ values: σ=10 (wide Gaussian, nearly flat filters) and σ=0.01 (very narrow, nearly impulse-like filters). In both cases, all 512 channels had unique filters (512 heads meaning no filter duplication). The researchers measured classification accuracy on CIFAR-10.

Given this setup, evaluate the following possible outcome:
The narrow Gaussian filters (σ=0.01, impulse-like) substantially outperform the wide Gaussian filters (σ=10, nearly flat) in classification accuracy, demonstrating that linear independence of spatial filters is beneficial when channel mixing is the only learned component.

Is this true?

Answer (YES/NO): YES